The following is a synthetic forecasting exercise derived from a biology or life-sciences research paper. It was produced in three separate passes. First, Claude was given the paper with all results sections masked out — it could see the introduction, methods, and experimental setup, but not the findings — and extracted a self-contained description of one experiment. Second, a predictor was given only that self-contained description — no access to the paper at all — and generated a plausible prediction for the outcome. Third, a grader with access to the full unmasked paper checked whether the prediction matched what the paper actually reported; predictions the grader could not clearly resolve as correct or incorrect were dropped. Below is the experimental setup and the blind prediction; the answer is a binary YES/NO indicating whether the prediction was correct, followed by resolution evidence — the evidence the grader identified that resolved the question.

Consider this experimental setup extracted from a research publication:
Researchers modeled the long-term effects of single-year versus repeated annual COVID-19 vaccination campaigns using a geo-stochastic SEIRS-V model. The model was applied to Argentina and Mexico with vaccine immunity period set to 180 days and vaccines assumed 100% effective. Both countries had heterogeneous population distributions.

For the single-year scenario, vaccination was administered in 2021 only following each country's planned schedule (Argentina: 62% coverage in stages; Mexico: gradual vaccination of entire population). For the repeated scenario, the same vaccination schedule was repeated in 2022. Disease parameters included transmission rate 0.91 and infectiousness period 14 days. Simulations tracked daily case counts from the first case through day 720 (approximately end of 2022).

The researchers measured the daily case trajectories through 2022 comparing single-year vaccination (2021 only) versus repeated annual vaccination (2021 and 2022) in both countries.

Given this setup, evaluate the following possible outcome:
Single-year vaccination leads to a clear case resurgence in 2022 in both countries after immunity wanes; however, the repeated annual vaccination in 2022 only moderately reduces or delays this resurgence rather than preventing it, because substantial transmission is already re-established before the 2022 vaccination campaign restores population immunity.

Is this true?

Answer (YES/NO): NO